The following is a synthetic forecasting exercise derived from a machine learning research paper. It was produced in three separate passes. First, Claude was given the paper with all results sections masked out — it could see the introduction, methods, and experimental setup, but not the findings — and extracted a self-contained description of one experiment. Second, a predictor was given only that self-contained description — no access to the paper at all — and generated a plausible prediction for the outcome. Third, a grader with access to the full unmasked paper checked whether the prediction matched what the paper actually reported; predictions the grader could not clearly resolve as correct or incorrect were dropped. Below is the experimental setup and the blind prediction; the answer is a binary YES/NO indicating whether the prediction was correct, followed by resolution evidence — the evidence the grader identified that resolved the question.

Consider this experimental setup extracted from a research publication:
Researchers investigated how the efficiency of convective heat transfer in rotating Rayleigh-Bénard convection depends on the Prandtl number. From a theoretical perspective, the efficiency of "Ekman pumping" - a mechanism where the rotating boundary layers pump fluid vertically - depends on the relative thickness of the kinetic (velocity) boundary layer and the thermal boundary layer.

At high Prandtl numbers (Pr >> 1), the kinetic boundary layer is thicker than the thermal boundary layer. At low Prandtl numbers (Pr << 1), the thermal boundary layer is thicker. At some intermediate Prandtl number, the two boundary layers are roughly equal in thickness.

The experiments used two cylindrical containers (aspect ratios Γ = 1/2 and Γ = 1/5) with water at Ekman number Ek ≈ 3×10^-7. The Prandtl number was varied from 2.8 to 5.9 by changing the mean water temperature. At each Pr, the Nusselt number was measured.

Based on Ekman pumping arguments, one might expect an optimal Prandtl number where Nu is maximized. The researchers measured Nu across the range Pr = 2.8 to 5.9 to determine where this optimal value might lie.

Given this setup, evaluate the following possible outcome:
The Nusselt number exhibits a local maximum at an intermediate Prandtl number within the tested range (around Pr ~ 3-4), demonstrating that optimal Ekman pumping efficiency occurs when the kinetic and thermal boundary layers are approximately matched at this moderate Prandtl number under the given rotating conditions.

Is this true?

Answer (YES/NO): NO